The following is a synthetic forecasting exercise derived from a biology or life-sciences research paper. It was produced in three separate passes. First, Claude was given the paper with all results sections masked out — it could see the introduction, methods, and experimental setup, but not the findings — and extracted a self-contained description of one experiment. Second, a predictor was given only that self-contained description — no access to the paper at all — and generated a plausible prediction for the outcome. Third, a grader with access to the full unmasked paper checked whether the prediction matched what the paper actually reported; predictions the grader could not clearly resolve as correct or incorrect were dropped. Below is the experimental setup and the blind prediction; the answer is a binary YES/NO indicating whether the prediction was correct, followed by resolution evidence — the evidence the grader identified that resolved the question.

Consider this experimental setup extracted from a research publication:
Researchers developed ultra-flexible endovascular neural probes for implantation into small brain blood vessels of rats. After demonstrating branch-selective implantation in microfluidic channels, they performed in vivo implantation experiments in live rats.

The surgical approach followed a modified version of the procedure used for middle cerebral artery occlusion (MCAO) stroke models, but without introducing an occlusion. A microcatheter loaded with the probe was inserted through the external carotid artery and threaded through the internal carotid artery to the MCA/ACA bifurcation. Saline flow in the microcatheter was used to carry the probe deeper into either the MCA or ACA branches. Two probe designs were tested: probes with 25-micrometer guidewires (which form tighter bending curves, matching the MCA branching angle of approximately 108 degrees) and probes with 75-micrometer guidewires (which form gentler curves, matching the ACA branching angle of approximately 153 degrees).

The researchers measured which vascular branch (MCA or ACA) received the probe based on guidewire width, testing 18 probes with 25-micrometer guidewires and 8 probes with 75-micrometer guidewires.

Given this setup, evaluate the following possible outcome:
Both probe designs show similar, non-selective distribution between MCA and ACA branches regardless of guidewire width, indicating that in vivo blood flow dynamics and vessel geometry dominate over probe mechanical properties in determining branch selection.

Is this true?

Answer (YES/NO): NO